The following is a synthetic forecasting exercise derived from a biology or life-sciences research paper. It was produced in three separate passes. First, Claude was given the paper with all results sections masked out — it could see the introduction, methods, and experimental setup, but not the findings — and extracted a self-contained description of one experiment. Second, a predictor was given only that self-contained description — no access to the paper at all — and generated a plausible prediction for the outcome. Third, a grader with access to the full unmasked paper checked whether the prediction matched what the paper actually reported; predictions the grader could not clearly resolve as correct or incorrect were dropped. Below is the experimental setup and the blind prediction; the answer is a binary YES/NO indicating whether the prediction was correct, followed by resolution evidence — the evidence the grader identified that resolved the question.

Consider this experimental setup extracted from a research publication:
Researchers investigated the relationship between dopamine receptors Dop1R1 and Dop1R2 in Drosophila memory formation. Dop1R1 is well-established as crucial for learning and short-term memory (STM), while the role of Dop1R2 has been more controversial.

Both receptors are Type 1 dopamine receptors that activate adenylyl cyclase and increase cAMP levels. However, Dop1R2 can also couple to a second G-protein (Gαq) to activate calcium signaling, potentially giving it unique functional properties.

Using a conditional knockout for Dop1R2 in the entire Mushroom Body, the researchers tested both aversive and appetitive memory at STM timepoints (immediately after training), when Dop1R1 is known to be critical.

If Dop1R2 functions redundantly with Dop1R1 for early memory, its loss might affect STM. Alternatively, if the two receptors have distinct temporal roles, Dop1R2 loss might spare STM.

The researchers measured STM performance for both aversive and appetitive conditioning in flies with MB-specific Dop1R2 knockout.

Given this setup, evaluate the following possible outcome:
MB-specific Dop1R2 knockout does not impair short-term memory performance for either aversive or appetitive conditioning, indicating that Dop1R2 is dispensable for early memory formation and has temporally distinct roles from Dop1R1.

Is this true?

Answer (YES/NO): YES